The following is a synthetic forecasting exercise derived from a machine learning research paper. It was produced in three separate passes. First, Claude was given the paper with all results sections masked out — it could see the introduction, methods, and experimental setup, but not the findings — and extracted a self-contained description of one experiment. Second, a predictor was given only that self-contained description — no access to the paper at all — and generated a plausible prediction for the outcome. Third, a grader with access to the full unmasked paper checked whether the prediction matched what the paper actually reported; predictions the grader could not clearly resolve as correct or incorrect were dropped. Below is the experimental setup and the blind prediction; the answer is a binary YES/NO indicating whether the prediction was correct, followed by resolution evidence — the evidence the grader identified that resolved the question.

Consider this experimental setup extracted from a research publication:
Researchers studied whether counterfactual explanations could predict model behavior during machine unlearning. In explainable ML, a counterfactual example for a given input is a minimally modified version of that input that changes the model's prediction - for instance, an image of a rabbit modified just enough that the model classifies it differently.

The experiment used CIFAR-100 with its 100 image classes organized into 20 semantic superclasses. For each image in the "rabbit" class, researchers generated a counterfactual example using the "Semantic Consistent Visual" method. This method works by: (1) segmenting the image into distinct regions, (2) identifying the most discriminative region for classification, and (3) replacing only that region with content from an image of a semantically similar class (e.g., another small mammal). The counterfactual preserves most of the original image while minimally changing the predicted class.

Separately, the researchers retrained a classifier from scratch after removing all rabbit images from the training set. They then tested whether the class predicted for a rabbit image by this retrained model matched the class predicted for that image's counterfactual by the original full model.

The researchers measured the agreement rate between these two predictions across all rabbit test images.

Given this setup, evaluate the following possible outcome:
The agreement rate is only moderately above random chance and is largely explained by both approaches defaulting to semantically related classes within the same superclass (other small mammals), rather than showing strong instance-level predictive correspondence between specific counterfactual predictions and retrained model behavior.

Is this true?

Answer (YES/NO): NO